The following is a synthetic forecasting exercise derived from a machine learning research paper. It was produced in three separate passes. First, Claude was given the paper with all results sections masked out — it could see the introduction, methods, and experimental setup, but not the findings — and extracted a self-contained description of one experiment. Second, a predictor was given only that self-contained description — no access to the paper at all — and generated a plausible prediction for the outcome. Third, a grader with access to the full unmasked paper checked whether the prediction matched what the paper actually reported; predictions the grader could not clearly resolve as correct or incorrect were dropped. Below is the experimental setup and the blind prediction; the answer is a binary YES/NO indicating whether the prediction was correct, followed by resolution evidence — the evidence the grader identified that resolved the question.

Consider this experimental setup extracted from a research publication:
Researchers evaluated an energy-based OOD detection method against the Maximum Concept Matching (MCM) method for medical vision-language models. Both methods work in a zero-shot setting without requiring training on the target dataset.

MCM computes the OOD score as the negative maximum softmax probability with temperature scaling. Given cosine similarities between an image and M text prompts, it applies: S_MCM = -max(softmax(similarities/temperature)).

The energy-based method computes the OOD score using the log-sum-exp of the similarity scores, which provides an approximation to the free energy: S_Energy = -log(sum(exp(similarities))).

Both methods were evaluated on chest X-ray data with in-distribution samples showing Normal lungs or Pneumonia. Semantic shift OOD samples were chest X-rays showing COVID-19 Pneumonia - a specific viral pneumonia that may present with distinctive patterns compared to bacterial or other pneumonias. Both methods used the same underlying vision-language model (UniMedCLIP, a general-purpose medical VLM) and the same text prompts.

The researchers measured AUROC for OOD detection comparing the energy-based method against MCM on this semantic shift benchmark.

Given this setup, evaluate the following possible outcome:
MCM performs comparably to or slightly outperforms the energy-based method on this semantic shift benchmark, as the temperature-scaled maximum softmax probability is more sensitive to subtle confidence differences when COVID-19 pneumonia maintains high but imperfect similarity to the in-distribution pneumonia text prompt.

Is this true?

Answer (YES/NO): NO